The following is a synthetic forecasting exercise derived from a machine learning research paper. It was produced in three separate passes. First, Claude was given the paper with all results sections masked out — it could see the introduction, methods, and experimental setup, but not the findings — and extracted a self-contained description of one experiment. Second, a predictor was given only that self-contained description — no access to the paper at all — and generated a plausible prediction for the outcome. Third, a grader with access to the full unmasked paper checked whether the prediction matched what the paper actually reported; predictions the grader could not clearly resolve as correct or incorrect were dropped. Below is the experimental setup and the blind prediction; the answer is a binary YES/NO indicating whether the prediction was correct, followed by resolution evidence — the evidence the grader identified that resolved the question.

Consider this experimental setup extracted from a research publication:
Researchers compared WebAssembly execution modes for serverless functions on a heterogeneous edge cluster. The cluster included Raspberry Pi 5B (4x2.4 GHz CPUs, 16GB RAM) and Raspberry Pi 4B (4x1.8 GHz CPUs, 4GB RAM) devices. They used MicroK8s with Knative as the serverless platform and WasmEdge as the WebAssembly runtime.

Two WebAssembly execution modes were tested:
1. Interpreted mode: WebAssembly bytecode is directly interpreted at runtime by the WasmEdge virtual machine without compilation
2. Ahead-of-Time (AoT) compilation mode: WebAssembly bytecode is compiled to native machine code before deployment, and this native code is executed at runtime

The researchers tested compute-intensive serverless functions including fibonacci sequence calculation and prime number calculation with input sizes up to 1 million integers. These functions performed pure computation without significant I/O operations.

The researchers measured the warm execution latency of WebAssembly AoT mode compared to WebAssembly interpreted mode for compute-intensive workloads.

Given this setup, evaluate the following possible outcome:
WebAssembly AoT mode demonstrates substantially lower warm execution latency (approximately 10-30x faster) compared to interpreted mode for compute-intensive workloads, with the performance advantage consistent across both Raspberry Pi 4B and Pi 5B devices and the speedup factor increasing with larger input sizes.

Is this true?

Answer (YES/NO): NO